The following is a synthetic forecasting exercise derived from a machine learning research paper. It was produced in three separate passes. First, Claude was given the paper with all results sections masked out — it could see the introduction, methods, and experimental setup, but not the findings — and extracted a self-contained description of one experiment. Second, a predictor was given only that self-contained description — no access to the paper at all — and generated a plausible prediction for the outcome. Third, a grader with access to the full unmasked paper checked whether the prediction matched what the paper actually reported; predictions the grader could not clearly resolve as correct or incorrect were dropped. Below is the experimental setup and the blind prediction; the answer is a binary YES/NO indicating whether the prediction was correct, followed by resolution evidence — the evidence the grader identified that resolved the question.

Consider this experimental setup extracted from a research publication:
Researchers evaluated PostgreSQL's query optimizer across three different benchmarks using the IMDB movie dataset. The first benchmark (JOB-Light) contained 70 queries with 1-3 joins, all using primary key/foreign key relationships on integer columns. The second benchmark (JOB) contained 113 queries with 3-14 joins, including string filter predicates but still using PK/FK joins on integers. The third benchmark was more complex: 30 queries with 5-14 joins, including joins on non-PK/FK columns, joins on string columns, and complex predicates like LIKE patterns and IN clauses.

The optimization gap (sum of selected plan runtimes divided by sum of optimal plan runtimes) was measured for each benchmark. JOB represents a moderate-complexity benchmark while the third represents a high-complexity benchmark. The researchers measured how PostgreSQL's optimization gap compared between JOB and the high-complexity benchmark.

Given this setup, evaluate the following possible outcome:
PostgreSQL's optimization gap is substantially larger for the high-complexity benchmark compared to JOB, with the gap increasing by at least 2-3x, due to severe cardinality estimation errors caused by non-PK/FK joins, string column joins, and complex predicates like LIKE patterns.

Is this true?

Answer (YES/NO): NO